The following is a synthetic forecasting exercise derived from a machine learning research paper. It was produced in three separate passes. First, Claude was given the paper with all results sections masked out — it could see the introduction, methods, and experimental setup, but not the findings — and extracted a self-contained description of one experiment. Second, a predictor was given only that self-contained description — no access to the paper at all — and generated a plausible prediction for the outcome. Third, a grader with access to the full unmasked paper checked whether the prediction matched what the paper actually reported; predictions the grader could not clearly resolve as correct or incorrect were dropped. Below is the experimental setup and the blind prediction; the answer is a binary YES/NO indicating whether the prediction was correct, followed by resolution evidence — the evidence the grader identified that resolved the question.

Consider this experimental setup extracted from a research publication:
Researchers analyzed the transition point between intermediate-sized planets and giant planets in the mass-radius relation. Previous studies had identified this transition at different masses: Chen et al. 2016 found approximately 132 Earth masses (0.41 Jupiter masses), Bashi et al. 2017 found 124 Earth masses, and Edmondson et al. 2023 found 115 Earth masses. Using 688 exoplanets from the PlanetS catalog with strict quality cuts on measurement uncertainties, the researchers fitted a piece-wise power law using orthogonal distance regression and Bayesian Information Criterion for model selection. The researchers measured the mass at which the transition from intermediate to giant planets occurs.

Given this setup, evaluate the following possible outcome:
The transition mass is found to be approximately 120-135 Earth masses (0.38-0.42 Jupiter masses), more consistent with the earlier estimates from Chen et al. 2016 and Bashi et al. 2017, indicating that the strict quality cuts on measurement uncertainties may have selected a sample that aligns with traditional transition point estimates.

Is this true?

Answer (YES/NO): YES